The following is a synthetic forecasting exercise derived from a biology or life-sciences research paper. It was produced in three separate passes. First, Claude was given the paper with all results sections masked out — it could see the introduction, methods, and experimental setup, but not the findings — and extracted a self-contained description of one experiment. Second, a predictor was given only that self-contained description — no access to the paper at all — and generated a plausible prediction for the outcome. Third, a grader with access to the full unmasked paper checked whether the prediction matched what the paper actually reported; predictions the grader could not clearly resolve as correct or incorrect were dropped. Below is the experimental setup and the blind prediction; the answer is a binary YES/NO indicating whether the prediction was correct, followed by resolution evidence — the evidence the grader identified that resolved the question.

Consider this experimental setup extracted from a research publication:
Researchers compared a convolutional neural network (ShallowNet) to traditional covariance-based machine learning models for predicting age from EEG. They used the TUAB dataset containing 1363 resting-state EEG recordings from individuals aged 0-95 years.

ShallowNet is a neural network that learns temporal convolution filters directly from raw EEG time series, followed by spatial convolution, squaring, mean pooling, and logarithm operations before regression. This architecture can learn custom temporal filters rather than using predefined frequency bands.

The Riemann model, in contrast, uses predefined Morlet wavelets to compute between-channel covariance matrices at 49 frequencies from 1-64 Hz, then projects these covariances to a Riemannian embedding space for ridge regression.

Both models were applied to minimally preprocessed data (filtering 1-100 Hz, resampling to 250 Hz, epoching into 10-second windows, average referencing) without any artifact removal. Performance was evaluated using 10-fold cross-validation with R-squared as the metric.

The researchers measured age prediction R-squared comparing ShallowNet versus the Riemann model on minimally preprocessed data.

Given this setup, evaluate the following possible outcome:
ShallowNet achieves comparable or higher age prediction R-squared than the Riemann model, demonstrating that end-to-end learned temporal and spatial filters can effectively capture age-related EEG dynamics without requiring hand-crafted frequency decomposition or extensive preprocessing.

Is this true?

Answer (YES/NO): NO